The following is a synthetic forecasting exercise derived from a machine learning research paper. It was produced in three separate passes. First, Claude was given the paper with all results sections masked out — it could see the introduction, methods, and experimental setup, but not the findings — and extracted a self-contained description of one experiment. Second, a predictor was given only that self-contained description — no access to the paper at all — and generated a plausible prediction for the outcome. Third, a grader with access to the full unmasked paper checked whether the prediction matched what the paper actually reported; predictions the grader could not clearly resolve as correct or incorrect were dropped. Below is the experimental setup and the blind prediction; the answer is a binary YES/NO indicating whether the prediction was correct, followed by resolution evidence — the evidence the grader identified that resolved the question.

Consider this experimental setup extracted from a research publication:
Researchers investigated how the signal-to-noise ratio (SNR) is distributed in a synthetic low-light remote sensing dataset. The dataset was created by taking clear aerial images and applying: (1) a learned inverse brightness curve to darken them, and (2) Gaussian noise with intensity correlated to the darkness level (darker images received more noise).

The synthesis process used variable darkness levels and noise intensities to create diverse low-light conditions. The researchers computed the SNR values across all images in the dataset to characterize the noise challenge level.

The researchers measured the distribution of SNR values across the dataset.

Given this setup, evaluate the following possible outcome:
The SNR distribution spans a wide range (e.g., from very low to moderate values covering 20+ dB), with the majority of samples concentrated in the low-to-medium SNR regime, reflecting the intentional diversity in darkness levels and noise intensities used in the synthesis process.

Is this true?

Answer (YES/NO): YES